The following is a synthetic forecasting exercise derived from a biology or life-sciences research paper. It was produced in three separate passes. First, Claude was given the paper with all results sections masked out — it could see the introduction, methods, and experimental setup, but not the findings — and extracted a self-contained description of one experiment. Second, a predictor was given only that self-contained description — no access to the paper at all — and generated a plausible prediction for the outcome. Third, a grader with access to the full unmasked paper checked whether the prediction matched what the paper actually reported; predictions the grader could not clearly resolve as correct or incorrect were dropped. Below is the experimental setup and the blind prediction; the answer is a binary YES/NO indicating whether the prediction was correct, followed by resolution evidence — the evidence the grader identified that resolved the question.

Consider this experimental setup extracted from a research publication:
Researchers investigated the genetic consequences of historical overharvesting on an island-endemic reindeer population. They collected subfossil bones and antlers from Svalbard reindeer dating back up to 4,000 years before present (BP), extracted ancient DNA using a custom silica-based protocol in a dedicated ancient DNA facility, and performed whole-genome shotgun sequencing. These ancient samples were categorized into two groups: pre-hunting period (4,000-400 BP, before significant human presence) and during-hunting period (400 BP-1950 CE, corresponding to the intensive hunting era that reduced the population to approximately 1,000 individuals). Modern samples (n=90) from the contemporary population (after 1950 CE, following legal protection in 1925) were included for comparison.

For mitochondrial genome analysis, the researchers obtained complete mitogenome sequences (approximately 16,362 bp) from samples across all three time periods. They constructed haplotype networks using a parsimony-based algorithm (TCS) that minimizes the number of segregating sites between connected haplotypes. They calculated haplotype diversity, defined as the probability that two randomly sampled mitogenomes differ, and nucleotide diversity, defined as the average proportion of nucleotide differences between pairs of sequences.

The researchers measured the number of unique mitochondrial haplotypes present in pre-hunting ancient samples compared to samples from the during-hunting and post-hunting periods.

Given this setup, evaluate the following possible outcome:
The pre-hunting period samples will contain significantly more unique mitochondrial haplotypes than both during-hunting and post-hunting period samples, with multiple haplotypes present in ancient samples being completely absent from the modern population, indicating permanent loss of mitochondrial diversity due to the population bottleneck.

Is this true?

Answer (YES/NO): NO